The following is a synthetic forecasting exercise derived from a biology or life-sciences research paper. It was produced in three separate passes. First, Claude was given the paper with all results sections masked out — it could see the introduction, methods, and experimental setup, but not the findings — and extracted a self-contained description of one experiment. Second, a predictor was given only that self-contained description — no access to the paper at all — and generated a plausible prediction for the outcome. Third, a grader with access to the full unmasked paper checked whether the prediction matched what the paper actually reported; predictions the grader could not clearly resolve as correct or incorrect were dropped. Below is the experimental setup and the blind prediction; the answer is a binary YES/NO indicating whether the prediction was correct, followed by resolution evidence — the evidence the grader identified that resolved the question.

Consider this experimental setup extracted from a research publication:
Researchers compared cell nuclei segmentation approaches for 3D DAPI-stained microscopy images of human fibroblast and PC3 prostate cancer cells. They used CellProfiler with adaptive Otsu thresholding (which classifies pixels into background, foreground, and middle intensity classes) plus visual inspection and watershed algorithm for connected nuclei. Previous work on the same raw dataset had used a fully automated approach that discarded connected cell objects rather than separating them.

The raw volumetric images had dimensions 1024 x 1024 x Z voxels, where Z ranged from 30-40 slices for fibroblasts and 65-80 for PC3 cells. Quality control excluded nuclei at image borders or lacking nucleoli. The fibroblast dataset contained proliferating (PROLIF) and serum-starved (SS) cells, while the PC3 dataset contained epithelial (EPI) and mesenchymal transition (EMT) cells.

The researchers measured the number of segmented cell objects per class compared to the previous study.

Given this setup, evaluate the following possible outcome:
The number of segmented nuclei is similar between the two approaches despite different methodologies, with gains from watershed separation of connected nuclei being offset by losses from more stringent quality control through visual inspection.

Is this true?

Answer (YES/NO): NO